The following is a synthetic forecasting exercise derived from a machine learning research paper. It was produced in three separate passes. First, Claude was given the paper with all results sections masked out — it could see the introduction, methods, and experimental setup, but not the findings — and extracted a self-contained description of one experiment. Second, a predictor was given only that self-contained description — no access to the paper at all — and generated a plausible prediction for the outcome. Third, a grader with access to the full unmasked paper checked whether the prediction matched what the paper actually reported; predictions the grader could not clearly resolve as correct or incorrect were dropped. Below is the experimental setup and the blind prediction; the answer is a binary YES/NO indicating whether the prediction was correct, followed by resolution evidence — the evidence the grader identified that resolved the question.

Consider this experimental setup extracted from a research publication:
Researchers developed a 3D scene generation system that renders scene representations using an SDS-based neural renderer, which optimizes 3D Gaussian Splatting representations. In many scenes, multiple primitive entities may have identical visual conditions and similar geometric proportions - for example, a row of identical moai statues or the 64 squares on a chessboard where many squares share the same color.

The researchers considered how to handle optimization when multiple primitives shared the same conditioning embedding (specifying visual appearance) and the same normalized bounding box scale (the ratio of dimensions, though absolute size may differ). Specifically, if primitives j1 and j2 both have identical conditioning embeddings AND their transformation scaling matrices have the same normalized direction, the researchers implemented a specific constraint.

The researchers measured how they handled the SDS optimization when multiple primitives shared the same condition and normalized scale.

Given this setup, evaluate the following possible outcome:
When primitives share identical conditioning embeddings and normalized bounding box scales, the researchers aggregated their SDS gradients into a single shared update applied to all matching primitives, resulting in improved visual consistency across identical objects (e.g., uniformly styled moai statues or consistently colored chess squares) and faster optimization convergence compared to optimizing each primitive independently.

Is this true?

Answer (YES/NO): NO